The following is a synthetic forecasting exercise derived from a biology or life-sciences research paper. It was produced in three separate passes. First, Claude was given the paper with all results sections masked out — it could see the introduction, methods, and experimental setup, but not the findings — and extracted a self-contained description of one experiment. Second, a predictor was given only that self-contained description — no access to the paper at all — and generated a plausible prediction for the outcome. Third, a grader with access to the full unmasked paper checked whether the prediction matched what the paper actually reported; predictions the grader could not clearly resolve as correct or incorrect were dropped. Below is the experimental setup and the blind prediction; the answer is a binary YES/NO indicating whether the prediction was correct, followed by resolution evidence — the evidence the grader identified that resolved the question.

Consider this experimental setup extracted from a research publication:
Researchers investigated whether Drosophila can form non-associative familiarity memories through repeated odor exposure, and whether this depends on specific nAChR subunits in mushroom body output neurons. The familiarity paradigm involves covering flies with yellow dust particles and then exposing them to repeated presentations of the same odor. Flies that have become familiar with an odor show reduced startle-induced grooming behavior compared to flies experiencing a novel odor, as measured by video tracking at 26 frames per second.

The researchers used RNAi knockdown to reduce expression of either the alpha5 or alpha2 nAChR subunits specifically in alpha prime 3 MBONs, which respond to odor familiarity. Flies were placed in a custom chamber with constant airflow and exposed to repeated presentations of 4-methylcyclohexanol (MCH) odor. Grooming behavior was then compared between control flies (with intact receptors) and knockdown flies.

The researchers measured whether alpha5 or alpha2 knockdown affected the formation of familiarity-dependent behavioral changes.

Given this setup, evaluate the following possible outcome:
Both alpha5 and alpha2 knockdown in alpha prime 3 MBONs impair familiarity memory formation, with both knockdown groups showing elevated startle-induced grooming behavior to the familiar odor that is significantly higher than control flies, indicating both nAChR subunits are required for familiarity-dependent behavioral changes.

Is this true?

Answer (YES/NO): NO